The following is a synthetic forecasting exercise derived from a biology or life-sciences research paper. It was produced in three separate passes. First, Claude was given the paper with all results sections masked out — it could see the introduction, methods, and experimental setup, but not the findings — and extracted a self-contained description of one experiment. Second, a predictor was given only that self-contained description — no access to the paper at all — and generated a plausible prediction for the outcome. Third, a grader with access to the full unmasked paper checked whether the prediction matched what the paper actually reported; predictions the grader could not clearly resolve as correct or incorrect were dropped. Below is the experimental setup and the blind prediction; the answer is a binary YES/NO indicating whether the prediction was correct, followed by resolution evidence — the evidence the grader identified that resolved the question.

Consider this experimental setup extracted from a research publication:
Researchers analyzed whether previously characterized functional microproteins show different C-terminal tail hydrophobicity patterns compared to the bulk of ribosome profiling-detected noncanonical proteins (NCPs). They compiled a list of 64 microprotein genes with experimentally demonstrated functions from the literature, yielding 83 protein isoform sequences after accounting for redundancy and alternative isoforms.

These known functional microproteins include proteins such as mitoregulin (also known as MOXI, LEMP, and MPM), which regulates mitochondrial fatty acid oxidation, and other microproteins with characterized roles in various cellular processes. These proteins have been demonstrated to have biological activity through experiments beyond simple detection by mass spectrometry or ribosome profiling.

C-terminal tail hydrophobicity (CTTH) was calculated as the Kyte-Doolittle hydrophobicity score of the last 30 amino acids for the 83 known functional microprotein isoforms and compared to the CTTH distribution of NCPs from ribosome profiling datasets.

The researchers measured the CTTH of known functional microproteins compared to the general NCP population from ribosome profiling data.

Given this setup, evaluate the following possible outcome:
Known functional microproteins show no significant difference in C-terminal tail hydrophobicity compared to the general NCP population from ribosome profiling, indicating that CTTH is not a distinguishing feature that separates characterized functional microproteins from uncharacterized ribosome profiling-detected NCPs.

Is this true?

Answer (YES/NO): NO